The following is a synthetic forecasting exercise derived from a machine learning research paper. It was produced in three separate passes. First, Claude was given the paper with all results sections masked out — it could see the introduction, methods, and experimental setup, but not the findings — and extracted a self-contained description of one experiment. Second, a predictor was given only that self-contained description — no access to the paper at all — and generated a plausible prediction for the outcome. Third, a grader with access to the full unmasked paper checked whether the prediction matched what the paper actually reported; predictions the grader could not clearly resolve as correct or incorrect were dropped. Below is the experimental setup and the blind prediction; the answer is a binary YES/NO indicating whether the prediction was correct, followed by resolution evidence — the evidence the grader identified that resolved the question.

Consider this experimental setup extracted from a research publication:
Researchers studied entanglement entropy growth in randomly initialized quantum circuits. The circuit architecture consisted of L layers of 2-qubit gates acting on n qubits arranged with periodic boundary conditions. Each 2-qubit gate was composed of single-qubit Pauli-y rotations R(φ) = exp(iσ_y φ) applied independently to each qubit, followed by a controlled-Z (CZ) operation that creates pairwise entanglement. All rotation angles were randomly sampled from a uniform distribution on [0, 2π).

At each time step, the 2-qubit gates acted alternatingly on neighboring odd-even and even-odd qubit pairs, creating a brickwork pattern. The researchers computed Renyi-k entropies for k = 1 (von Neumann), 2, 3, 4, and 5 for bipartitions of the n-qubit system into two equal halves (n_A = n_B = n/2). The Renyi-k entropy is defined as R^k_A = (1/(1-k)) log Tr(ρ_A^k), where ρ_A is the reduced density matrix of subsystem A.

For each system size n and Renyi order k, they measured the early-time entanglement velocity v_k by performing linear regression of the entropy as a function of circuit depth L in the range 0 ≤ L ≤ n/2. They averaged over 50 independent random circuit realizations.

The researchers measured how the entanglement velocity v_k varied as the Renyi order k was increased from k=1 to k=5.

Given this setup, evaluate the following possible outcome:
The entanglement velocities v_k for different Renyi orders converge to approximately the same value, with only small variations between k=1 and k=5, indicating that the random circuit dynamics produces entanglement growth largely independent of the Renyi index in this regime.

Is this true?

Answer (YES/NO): NO